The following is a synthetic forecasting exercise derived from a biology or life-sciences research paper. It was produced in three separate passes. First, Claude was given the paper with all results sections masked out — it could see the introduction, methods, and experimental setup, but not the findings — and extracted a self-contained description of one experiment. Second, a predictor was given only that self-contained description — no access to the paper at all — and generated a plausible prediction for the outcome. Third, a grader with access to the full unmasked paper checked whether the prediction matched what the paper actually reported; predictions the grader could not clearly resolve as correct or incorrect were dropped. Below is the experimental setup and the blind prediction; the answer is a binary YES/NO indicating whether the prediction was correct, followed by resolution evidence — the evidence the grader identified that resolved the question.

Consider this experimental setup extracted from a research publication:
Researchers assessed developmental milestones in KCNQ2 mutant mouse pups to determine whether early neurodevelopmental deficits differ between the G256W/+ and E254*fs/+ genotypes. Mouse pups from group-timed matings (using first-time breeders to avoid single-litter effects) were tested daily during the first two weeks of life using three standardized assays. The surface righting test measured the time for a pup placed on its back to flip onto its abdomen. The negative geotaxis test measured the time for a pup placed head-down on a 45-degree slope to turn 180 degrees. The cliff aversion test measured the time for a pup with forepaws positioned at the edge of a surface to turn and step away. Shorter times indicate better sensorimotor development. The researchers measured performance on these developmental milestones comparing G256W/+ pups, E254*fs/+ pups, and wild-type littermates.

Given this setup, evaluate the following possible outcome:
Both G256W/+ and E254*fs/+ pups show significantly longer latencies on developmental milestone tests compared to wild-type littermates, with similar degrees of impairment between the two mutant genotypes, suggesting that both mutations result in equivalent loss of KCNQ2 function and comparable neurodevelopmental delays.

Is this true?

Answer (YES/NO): NO